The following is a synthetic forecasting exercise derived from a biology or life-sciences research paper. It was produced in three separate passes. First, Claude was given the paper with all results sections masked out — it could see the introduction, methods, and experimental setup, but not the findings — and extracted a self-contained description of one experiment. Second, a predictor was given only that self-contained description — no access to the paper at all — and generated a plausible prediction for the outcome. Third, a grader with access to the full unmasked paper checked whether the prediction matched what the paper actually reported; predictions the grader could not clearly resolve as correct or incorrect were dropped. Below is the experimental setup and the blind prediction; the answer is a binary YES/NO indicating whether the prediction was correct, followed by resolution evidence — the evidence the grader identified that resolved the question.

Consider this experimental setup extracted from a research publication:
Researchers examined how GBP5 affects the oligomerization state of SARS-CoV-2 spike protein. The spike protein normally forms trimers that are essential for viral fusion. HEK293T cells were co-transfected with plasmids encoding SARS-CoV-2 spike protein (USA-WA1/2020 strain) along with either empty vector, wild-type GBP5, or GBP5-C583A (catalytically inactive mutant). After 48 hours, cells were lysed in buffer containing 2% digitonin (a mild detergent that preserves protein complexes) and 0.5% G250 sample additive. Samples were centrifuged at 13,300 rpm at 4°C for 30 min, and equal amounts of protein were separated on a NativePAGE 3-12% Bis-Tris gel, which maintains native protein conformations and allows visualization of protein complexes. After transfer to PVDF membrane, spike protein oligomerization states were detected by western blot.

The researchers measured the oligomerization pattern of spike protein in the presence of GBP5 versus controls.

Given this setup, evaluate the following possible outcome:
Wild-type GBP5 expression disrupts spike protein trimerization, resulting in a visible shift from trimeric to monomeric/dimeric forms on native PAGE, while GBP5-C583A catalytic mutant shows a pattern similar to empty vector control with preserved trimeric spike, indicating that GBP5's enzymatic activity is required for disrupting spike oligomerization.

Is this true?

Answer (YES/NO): NO